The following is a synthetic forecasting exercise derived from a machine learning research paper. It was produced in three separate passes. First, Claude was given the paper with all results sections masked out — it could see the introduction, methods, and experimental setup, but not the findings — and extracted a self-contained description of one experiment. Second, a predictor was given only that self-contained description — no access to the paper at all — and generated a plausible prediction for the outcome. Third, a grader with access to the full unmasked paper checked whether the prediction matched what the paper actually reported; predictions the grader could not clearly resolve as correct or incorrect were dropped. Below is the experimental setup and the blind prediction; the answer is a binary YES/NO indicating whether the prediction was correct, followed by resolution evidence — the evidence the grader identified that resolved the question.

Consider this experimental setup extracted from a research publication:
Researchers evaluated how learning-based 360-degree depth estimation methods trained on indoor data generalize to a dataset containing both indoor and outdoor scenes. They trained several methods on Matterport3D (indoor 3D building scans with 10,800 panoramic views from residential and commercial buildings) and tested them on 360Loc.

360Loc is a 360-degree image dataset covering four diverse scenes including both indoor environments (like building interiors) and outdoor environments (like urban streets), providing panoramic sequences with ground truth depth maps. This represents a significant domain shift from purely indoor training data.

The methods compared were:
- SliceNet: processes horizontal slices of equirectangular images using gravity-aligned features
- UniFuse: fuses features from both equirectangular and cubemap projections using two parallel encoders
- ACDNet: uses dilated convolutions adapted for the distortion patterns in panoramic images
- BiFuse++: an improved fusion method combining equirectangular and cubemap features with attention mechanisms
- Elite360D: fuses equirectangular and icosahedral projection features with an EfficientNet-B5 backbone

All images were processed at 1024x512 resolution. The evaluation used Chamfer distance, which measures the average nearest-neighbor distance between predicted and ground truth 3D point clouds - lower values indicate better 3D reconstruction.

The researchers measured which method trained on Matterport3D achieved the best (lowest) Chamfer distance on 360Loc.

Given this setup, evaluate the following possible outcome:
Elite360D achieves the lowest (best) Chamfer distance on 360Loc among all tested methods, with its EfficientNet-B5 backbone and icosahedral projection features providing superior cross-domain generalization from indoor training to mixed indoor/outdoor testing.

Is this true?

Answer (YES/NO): YES